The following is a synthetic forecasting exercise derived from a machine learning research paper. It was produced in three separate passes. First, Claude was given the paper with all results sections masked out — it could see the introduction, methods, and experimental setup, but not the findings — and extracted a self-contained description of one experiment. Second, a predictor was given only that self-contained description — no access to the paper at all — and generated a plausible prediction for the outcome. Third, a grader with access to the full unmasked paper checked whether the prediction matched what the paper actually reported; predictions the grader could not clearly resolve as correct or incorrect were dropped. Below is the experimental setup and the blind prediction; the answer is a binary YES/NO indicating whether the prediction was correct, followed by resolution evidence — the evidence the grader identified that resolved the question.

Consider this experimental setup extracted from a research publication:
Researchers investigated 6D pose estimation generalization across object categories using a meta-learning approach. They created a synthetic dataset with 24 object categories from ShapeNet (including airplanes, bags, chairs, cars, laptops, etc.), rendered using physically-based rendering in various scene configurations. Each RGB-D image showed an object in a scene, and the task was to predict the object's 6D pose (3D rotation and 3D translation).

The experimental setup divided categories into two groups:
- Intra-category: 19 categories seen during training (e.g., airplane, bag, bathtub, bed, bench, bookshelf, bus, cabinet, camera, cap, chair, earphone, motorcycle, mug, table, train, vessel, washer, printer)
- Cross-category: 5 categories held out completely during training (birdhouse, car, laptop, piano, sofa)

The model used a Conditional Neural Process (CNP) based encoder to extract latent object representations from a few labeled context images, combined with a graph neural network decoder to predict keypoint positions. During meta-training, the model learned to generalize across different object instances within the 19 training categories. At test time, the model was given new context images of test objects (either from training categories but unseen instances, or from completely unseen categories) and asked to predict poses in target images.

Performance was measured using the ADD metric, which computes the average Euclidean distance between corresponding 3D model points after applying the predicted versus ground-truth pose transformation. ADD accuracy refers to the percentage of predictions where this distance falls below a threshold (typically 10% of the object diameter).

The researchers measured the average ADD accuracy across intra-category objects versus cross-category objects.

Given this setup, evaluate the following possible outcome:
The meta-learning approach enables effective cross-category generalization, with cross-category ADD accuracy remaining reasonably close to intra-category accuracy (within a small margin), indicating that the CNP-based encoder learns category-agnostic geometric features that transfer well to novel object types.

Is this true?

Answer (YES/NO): YES